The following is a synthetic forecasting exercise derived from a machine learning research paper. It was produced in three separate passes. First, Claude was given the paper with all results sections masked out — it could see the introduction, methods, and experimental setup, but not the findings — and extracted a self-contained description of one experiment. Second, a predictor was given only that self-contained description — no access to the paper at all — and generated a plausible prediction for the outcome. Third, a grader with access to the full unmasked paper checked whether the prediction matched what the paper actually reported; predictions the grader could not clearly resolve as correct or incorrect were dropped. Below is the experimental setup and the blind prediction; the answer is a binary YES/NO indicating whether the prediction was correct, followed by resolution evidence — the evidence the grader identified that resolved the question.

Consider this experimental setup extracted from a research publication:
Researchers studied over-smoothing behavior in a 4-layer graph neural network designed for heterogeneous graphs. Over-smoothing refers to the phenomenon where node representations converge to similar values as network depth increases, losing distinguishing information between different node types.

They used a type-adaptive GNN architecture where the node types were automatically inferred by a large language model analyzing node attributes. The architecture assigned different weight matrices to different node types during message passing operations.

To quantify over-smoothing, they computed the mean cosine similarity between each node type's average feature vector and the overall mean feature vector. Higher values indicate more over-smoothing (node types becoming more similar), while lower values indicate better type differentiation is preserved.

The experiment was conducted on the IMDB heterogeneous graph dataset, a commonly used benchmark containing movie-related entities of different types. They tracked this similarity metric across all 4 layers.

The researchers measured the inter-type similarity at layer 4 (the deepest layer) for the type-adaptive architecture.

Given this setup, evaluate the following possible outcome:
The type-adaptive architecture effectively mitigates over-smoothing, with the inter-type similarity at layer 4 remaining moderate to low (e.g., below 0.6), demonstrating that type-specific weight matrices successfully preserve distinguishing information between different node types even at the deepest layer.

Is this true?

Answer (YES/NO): YES